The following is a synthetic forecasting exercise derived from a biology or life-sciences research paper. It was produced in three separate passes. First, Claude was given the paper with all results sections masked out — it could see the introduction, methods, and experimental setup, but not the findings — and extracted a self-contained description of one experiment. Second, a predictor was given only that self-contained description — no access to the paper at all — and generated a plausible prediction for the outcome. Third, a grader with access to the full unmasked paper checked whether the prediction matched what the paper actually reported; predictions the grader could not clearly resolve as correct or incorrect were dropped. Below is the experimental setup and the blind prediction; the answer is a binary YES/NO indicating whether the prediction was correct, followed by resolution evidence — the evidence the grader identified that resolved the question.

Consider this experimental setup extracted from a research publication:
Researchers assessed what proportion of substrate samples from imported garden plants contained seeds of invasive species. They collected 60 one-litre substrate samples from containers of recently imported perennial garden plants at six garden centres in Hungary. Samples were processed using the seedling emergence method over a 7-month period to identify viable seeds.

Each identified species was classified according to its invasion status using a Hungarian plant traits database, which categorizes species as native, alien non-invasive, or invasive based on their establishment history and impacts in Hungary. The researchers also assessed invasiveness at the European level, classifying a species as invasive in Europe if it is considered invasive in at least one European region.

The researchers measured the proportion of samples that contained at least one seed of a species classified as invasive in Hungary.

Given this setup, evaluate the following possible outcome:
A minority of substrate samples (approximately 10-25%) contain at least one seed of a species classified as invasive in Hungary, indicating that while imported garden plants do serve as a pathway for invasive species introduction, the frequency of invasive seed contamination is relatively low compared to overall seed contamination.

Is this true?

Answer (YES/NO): NO